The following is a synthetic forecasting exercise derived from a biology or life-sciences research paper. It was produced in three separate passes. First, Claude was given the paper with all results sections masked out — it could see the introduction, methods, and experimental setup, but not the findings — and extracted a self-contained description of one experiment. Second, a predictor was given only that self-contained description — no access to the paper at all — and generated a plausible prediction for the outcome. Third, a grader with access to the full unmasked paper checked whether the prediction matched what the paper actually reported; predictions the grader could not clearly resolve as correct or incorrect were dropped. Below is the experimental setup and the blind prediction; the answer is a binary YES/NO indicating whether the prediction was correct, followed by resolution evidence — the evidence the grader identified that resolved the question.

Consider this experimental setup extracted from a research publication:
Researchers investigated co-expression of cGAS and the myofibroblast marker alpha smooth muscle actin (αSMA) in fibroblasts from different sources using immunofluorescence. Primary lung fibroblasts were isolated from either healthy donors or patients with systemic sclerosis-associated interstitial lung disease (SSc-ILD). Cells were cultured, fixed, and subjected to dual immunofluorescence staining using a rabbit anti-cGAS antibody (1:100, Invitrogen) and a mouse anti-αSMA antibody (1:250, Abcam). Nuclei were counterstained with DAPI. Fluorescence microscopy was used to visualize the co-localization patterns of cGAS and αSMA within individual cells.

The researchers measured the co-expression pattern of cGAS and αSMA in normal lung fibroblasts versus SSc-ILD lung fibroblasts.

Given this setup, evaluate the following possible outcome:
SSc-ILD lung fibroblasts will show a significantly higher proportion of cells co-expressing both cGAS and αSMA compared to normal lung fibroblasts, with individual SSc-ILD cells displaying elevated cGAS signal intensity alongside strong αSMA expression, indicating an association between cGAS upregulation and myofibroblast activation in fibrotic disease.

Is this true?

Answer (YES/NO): YES